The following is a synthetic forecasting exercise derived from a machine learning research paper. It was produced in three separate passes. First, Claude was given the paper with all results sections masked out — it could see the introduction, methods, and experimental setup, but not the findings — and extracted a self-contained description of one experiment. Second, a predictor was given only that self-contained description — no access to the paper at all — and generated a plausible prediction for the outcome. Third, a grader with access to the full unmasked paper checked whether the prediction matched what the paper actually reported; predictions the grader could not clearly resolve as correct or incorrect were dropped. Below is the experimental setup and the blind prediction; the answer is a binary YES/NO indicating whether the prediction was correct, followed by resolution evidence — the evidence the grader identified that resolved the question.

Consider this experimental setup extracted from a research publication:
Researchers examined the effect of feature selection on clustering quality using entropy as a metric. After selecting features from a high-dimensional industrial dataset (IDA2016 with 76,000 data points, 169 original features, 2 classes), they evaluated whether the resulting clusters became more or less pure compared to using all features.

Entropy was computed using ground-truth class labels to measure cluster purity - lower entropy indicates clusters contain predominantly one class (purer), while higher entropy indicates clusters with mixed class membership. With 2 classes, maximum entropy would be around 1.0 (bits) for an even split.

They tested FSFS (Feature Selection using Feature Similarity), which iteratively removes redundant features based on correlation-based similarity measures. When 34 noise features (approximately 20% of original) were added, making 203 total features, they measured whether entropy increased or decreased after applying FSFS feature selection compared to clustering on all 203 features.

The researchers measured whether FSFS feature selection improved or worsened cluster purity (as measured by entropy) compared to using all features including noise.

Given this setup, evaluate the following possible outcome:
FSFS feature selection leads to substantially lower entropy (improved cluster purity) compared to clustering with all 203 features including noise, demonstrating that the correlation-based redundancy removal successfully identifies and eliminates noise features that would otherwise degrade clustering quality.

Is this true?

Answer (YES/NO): NO